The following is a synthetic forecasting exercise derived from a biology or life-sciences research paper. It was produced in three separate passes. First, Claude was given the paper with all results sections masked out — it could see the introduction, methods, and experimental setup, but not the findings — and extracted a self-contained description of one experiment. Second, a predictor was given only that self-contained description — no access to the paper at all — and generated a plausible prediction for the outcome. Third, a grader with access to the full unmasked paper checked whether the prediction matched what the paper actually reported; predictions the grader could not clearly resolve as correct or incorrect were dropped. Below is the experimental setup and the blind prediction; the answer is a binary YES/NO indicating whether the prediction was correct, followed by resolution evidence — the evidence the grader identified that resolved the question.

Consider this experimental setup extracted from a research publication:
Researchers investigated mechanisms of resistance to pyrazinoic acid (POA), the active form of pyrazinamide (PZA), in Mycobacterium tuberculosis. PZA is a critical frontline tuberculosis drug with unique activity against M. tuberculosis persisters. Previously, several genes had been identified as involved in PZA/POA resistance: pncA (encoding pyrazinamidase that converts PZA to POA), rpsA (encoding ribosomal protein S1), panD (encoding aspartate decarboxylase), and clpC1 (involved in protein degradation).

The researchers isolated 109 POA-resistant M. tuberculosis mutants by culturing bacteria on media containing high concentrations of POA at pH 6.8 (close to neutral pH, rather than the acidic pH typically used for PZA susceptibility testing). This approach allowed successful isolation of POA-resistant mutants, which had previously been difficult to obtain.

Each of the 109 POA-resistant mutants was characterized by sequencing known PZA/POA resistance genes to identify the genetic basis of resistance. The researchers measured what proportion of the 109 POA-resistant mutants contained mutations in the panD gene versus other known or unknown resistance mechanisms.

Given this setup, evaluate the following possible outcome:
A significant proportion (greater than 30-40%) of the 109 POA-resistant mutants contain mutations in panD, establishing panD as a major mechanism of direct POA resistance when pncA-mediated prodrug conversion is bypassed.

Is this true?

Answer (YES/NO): YES